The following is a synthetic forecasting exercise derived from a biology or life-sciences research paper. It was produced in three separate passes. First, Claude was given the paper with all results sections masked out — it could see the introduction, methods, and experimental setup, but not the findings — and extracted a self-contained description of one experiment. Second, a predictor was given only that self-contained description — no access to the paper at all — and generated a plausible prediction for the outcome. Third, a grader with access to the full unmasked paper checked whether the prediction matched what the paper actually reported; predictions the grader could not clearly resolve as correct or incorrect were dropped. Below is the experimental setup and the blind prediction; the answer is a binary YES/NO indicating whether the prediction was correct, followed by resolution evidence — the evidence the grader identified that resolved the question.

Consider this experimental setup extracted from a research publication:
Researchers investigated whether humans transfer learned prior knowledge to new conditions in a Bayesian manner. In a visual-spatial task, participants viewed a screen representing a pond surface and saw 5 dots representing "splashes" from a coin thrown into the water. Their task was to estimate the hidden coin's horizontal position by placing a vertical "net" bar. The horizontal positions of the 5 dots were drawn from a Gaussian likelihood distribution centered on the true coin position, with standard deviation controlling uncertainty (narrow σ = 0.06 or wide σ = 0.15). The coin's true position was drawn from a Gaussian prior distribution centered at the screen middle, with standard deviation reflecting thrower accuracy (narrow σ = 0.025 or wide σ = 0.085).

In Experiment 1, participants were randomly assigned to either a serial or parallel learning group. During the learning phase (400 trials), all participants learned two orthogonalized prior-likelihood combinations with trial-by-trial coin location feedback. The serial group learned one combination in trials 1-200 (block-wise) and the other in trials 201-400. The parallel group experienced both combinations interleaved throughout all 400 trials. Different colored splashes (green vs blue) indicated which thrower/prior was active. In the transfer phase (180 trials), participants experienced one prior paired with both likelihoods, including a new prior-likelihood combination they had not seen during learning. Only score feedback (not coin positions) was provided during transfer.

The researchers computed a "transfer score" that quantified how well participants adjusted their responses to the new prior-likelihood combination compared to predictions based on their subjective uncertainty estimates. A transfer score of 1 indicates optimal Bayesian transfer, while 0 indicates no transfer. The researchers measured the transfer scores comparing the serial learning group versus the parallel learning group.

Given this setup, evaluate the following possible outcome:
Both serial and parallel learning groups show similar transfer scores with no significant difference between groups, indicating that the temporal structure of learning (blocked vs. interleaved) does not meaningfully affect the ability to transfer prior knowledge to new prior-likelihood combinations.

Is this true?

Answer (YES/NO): YES